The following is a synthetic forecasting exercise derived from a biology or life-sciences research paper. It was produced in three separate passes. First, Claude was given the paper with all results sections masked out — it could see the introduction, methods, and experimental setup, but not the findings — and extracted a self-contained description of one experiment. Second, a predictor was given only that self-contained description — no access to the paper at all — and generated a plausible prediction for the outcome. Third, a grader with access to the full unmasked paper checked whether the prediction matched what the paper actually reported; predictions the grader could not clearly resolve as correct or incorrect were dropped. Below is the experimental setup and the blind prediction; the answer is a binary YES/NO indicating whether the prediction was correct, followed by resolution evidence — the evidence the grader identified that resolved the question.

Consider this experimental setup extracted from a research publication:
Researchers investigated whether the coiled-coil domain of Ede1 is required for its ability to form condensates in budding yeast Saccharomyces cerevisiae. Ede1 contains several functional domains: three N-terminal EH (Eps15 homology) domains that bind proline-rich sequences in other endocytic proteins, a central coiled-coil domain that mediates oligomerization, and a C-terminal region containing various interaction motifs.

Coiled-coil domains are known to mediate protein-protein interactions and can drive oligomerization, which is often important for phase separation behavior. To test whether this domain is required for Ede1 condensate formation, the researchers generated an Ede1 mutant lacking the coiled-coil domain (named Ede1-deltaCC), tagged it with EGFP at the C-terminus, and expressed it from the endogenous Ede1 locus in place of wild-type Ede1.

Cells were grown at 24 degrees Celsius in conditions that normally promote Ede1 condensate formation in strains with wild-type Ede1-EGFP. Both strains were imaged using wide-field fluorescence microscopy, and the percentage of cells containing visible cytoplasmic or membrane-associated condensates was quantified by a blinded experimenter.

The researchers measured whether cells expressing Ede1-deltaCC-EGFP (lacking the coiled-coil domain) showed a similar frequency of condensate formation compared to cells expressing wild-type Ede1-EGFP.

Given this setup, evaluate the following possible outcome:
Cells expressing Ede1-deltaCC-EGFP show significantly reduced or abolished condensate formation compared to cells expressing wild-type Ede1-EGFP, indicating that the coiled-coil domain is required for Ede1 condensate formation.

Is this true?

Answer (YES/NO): YES